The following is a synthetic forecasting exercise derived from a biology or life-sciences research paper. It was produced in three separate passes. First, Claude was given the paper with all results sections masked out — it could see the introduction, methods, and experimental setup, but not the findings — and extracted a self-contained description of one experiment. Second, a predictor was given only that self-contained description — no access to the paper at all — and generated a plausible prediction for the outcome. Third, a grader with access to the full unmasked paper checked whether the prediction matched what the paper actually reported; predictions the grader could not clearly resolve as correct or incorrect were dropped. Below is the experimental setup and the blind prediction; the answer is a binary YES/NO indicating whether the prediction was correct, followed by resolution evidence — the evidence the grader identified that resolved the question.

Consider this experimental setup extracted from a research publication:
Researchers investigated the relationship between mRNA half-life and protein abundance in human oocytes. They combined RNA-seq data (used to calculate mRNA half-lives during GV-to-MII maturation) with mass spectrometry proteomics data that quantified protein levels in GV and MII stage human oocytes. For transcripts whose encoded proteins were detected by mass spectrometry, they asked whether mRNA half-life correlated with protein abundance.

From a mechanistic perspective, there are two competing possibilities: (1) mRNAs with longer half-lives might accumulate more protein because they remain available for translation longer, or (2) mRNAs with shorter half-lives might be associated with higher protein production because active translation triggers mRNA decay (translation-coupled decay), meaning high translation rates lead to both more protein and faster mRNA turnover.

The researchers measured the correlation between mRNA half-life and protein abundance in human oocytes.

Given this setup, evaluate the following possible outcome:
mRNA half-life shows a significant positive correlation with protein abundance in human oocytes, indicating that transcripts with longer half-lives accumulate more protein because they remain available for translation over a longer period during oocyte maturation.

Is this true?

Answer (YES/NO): NO